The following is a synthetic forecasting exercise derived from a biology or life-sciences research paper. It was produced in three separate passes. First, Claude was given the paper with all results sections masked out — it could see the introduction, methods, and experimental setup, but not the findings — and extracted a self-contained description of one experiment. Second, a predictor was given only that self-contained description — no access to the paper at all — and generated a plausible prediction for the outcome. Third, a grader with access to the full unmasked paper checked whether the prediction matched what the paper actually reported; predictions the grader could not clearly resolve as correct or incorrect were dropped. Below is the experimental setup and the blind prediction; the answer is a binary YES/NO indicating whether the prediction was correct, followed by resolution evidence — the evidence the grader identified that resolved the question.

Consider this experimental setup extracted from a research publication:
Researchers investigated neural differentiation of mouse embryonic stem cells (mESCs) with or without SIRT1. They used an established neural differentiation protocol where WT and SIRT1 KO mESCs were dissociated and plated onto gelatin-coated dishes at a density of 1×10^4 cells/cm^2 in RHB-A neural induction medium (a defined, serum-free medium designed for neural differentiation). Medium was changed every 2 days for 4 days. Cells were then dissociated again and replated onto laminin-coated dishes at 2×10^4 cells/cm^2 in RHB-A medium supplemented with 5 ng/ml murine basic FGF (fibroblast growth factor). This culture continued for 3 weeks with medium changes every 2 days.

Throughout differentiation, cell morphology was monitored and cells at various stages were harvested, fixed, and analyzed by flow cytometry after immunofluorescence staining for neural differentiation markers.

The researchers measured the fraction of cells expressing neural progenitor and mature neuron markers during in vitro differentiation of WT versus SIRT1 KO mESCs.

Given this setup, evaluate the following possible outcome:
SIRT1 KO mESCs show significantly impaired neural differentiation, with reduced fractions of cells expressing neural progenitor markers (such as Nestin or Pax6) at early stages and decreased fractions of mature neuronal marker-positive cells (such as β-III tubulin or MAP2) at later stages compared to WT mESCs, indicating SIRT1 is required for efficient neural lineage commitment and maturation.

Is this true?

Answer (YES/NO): YES